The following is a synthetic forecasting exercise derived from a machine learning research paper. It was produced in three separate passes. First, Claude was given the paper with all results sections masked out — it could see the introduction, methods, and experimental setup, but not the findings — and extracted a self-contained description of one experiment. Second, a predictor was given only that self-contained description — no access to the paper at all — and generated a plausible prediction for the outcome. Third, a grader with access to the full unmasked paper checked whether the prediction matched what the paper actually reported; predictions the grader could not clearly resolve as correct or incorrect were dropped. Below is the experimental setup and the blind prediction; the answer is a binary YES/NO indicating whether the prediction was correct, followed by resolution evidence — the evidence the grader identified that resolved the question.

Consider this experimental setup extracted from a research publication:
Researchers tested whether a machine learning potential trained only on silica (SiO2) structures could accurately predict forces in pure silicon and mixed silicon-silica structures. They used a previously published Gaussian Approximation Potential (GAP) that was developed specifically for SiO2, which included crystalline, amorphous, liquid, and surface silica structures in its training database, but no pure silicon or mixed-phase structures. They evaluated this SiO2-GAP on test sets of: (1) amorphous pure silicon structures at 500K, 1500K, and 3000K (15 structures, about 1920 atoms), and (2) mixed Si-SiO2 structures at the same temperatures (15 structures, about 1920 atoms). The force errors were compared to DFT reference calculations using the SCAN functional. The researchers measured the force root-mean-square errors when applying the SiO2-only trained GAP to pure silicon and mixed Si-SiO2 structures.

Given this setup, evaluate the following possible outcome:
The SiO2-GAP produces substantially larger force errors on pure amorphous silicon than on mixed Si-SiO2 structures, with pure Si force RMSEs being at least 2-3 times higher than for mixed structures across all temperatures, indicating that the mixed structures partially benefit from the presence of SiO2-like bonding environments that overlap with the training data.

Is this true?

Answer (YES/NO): NO